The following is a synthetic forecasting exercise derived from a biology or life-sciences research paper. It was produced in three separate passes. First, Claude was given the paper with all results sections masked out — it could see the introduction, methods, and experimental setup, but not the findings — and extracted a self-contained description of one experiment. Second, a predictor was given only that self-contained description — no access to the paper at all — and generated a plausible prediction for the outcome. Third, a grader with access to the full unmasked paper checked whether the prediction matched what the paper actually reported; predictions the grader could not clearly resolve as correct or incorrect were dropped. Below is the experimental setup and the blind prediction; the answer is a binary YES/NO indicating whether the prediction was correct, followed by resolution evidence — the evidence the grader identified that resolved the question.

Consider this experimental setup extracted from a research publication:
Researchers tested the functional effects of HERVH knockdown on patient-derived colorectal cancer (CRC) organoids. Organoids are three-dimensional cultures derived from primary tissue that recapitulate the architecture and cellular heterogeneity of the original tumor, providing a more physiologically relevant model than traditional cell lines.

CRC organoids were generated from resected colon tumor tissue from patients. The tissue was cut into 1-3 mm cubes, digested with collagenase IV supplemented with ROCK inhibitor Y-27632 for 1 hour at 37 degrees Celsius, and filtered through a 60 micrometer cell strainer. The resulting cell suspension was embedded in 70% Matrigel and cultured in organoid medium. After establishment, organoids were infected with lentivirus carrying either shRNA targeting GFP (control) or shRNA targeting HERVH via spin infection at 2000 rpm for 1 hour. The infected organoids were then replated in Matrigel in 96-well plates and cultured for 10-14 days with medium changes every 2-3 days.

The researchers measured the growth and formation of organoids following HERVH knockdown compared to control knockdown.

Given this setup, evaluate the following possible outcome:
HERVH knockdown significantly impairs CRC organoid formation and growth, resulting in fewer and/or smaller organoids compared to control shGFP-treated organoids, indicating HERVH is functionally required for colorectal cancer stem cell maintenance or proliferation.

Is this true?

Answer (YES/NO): YES